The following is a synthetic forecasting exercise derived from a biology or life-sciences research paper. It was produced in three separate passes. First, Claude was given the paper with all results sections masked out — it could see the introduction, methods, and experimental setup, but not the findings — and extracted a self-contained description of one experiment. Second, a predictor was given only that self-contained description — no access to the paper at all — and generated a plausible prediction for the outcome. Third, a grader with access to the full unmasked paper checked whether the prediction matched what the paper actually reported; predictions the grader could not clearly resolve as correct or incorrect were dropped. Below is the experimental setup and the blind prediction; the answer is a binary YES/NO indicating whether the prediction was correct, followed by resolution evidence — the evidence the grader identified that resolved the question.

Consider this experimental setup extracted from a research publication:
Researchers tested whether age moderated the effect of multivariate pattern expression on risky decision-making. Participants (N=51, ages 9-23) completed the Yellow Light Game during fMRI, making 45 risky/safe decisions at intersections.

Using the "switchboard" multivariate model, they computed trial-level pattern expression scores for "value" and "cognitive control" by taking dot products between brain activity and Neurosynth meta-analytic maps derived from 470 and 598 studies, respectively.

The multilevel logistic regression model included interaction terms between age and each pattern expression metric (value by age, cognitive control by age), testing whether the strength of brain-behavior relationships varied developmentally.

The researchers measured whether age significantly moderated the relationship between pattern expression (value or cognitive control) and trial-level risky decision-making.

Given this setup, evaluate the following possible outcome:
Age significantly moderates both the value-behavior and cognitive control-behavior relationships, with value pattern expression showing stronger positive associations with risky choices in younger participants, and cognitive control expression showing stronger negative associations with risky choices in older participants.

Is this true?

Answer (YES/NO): NO